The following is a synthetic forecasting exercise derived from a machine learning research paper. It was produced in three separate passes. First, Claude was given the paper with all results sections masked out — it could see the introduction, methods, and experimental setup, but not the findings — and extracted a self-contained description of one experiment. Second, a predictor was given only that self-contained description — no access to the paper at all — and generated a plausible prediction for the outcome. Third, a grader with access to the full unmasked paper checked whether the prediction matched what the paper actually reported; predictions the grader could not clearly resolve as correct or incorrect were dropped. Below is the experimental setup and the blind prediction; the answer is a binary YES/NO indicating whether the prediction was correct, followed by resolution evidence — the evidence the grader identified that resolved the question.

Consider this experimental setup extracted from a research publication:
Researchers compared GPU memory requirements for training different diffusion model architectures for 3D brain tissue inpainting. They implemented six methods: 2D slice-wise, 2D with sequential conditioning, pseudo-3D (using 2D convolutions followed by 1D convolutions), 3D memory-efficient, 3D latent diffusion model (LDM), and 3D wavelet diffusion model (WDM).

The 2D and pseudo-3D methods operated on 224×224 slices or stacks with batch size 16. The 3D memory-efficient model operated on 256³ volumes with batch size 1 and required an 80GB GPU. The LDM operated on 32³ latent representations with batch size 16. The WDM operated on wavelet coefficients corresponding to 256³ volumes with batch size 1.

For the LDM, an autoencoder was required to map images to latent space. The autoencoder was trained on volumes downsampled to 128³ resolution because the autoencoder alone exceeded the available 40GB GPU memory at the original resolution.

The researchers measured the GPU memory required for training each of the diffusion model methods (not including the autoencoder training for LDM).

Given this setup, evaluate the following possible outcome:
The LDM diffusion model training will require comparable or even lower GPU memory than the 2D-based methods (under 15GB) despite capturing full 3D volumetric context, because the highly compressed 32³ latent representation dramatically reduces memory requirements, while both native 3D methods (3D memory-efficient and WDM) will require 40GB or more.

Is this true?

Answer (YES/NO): NO